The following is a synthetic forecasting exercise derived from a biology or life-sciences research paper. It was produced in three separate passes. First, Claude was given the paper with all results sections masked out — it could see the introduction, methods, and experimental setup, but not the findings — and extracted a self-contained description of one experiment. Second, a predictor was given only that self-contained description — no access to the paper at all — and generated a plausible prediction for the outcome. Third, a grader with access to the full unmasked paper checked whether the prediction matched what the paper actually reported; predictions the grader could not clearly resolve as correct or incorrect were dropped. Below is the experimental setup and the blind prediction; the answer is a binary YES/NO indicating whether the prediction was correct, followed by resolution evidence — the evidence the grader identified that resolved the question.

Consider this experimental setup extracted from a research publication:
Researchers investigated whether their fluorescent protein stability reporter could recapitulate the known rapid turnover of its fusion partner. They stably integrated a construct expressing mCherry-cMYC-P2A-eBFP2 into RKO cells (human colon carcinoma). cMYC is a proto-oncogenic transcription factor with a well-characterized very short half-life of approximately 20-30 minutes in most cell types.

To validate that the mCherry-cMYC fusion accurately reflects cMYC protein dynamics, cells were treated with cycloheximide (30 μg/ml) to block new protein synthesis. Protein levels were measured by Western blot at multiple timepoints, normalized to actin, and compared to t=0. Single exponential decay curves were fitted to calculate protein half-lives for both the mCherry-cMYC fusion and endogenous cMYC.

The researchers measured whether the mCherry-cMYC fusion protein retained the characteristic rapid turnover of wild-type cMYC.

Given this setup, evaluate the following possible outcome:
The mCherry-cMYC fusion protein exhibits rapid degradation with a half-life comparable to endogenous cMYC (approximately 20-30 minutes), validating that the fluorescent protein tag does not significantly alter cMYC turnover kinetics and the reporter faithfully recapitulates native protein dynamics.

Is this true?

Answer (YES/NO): YES